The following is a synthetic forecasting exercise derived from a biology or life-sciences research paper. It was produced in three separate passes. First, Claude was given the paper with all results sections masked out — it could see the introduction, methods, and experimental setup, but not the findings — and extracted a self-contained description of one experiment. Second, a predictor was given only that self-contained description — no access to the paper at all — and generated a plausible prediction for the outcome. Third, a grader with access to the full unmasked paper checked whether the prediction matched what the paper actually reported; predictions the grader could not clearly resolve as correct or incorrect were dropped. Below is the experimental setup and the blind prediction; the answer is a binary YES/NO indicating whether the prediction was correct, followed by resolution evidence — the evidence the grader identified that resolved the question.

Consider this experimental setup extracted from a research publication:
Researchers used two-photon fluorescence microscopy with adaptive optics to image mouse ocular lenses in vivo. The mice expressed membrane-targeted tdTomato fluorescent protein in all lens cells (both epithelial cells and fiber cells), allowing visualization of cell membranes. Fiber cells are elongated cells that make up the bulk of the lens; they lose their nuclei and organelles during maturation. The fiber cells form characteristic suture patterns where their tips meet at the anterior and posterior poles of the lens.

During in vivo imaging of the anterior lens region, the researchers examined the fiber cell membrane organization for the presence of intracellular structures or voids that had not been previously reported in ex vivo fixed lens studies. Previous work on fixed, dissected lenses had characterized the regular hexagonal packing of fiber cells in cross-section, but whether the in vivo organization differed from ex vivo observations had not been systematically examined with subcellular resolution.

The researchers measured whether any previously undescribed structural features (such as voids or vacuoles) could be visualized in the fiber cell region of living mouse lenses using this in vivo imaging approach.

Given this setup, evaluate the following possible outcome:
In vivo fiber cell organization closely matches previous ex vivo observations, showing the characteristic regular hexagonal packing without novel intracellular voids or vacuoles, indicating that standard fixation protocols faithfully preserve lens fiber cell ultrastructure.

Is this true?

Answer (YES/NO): NO